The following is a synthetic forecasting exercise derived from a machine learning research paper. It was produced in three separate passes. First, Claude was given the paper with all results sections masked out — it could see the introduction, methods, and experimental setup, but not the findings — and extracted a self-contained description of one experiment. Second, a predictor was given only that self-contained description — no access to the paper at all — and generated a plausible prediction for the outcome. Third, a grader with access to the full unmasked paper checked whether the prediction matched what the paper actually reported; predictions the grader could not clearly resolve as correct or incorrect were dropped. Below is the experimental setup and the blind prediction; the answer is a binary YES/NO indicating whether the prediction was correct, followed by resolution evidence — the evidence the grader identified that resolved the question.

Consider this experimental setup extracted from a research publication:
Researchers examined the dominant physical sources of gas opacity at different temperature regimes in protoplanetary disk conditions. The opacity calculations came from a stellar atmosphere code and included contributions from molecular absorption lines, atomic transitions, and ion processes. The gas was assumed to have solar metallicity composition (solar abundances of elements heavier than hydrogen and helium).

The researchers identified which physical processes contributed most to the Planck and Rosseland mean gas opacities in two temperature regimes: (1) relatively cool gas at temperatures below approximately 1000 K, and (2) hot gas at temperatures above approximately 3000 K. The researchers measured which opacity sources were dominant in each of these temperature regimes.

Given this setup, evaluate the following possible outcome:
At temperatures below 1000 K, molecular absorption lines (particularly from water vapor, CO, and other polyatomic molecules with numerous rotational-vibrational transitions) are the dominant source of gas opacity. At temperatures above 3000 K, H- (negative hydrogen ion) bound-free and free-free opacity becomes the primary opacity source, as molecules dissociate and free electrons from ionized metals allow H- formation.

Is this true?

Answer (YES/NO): NO